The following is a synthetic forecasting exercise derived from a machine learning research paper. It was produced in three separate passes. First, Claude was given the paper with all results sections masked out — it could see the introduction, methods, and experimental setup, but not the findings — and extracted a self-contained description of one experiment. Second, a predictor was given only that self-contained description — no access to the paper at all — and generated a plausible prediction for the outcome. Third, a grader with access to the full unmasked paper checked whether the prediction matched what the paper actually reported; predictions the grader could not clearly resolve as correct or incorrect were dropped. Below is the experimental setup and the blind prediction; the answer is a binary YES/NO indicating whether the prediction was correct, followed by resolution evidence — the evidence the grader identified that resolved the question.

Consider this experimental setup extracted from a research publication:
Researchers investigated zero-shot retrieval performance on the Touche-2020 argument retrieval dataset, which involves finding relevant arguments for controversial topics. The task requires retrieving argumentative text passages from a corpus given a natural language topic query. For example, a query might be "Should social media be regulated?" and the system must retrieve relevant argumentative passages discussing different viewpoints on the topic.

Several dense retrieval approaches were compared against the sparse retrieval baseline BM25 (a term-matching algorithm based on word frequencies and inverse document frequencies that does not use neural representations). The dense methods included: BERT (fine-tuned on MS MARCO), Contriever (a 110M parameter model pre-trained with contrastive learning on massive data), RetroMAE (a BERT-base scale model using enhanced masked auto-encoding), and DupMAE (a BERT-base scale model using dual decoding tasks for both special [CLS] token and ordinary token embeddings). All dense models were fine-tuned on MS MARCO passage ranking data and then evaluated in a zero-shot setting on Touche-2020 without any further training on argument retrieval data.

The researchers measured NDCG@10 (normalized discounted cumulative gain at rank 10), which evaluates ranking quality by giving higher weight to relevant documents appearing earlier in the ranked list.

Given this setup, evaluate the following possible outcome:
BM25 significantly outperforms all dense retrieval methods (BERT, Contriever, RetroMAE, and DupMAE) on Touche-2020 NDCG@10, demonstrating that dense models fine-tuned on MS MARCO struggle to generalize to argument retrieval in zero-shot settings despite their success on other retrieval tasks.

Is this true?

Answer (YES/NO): NO